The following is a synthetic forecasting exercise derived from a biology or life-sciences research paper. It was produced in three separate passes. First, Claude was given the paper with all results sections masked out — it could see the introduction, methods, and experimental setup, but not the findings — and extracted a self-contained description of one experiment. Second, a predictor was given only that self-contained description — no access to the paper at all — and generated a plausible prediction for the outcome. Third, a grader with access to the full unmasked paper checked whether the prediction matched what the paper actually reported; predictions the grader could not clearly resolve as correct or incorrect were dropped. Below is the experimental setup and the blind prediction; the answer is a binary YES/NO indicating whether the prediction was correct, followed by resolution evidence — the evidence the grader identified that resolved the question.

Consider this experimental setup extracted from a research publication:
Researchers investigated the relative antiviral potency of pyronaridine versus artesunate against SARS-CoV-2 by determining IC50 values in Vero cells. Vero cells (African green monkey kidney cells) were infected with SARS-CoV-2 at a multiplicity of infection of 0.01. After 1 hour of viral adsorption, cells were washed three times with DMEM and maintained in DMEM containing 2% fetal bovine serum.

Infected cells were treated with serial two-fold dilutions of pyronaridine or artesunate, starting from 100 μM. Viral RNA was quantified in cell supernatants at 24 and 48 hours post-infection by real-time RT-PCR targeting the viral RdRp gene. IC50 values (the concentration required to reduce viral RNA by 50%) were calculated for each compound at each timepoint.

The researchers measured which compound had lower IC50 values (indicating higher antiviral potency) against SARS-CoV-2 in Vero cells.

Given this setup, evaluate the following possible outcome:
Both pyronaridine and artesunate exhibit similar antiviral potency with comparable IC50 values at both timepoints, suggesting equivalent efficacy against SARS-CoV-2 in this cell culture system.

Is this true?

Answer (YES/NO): NO